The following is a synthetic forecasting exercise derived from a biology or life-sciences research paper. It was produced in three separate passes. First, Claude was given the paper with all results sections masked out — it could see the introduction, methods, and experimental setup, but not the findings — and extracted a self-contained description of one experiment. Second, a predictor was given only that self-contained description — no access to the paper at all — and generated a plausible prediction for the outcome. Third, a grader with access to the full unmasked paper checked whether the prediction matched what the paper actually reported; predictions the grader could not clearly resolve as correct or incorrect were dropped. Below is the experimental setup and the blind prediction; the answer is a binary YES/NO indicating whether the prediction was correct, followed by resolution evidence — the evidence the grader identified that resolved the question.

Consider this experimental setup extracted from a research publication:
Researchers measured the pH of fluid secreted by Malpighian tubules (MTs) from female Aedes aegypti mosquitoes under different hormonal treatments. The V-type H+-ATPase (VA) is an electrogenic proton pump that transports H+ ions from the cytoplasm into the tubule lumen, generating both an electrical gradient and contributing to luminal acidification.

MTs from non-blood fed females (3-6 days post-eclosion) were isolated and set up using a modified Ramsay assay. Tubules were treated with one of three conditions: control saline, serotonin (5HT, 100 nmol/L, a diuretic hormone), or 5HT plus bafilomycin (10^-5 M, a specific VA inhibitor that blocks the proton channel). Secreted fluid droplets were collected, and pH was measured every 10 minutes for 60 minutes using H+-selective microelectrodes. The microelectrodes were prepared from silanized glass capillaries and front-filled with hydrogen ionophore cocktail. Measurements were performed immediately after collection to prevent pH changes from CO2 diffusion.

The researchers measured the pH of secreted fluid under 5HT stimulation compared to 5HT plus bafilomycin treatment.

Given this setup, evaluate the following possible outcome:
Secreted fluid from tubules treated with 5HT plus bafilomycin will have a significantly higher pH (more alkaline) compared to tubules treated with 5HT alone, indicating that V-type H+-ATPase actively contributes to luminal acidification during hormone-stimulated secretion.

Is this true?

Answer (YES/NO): YES